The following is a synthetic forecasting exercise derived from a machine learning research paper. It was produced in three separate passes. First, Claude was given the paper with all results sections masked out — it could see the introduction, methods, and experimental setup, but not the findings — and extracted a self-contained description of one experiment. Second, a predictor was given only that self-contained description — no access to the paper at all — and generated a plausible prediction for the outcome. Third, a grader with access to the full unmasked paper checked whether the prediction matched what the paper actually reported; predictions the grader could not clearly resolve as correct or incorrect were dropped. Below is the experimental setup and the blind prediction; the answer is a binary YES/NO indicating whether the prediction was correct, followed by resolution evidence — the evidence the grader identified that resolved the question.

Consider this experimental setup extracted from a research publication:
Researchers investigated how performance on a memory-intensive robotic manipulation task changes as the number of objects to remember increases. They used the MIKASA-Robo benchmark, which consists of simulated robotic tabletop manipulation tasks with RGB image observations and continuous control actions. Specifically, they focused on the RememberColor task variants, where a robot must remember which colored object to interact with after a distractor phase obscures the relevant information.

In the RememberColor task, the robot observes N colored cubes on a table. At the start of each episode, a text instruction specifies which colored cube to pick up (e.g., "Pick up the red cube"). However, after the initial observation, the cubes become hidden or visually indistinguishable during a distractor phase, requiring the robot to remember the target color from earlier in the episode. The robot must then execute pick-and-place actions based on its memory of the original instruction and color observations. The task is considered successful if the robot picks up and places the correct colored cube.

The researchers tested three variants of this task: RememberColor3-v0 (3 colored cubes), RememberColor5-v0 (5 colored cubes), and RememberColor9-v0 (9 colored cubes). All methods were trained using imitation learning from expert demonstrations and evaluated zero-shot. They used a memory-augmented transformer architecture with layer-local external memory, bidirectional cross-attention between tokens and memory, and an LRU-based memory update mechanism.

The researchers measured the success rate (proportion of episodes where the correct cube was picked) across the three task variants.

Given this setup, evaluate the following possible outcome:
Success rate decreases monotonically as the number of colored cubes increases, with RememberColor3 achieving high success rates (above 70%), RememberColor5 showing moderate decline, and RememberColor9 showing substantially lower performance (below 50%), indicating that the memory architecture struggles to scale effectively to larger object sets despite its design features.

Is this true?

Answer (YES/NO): NO